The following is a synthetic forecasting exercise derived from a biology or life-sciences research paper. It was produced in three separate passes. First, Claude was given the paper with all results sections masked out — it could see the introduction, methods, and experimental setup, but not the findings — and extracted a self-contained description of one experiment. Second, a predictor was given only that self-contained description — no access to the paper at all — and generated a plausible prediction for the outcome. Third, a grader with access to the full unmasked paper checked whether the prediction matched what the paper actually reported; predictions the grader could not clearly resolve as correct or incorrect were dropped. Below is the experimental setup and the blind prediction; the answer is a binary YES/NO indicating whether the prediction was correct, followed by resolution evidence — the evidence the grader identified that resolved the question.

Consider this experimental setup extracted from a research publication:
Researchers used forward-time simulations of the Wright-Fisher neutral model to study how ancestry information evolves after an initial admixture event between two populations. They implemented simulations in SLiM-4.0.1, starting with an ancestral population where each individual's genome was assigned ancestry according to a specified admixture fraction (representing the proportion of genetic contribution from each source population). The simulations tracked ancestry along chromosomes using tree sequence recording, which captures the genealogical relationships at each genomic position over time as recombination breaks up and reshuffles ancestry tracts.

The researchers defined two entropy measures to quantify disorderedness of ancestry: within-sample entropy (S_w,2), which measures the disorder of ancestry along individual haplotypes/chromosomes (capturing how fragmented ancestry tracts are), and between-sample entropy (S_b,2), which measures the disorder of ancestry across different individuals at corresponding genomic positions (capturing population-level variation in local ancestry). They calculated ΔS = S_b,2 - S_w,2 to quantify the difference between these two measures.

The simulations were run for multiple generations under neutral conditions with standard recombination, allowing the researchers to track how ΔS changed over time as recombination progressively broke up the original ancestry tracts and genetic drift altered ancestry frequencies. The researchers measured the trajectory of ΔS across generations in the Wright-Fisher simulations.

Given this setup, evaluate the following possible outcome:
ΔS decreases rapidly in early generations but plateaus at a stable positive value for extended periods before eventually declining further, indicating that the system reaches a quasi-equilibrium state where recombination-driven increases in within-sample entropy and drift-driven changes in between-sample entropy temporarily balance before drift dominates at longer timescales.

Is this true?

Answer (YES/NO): NO